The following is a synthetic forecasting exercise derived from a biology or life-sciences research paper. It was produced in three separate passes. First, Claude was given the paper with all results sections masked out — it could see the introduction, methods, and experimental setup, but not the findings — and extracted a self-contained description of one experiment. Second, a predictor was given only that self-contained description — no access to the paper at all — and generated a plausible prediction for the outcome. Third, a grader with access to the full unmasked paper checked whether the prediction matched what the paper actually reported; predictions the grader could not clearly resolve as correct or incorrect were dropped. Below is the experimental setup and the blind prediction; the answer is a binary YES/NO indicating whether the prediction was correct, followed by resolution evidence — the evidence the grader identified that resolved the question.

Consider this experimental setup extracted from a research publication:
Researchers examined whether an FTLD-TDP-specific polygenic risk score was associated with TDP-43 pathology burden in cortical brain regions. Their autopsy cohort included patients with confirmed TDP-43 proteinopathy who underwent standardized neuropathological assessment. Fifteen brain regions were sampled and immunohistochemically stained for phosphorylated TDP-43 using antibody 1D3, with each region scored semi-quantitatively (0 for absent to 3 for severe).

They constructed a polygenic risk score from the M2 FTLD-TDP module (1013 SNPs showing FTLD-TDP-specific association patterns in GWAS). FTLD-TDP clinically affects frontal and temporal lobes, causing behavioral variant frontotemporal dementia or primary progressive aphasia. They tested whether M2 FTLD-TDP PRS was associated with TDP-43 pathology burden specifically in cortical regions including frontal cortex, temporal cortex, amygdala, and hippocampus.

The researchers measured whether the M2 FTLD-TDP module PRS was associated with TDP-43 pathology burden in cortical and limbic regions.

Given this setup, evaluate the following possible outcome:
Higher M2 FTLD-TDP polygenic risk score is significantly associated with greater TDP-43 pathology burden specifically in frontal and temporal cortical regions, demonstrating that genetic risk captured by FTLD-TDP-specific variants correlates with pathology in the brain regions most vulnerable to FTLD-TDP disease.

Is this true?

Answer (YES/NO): NO